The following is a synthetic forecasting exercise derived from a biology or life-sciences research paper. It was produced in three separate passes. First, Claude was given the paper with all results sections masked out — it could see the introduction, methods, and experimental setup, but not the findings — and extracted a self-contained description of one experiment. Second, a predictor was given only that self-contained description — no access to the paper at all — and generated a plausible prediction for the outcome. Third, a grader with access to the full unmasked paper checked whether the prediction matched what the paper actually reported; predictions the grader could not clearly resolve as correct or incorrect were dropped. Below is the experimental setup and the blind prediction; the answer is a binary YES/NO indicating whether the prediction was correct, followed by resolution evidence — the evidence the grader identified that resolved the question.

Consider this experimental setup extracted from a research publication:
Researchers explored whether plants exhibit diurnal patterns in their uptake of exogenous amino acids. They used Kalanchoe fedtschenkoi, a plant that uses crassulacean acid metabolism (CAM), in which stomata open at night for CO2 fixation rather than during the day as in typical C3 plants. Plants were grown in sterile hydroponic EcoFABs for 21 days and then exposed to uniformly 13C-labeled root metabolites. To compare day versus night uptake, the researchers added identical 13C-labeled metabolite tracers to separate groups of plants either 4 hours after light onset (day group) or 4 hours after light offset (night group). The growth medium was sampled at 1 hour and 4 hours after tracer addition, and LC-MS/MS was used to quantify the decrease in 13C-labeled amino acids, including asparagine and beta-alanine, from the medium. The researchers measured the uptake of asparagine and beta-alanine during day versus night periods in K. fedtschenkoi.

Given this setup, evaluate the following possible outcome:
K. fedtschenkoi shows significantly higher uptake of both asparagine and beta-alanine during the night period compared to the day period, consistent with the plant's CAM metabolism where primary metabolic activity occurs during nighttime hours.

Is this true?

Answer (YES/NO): YES